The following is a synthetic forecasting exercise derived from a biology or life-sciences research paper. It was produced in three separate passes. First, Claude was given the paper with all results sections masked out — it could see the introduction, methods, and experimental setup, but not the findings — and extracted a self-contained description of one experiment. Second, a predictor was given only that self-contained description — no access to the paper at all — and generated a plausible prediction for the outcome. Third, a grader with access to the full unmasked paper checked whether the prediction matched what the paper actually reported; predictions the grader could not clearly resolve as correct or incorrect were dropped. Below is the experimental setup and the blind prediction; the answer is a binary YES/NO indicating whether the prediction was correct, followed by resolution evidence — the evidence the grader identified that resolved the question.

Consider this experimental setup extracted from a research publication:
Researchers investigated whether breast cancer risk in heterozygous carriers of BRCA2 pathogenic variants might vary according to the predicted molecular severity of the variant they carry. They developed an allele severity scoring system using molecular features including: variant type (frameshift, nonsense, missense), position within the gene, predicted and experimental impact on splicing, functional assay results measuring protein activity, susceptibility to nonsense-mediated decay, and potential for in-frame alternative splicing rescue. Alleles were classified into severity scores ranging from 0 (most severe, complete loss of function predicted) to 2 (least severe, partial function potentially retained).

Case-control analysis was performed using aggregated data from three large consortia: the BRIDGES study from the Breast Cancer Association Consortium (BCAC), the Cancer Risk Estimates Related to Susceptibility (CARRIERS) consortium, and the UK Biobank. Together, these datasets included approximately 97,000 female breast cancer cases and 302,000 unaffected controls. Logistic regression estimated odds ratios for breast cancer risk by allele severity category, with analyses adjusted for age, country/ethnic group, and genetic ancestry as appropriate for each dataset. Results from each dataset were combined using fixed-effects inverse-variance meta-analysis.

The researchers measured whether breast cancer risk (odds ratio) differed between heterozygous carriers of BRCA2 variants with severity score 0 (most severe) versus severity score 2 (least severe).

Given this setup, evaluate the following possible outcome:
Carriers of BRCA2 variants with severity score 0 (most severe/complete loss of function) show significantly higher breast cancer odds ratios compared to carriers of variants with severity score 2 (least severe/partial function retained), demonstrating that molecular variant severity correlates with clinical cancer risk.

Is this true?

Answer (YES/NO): YES